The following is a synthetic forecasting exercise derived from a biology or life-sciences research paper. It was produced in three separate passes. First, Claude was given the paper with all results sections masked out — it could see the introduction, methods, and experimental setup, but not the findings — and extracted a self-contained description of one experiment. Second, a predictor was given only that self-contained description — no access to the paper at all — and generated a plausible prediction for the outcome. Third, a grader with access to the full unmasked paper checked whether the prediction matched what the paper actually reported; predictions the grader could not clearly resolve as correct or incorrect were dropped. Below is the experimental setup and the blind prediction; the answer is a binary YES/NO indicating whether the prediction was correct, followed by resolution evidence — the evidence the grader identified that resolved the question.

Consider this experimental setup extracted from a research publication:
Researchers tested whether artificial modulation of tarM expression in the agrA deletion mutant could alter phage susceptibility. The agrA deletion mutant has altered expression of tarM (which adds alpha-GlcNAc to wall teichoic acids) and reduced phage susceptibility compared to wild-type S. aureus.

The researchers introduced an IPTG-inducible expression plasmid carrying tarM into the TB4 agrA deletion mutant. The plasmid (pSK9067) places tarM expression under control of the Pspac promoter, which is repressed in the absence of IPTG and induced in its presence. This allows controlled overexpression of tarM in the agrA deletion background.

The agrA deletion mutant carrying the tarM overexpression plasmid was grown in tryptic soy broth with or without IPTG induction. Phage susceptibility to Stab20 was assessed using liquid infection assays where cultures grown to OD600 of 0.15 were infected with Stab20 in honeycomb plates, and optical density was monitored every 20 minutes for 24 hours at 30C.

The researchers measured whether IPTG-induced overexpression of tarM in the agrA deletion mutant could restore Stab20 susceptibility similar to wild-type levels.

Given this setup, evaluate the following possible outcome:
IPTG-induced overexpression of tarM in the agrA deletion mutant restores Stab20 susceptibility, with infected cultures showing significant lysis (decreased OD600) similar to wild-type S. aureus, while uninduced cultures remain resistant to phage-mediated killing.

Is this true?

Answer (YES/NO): NO